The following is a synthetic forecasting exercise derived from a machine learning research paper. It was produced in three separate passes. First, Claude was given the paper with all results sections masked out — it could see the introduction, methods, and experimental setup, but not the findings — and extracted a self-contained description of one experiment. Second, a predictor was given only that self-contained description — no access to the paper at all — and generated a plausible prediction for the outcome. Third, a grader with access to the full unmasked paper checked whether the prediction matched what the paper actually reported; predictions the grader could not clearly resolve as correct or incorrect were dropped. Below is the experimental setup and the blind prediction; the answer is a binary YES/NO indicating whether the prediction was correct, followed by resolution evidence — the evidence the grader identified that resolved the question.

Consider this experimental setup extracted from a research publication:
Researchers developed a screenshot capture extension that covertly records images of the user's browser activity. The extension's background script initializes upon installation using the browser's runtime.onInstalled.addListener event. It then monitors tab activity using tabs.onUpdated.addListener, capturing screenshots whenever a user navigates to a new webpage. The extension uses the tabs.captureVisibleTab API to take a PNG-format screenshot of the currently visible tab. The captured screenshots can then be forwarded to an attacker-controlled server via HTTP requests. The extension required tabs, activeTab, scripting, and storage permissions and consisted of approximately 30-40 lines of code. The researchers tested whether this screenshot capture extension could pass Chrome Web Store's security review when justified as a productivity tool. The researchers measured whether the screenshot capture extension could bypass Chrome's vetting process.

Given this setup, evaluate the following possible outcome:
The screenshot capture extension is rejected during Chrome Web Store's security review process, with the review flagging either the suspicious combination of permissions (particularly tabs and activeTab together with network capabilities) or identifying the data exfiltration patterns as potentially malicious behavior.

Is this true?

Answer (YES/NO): YES